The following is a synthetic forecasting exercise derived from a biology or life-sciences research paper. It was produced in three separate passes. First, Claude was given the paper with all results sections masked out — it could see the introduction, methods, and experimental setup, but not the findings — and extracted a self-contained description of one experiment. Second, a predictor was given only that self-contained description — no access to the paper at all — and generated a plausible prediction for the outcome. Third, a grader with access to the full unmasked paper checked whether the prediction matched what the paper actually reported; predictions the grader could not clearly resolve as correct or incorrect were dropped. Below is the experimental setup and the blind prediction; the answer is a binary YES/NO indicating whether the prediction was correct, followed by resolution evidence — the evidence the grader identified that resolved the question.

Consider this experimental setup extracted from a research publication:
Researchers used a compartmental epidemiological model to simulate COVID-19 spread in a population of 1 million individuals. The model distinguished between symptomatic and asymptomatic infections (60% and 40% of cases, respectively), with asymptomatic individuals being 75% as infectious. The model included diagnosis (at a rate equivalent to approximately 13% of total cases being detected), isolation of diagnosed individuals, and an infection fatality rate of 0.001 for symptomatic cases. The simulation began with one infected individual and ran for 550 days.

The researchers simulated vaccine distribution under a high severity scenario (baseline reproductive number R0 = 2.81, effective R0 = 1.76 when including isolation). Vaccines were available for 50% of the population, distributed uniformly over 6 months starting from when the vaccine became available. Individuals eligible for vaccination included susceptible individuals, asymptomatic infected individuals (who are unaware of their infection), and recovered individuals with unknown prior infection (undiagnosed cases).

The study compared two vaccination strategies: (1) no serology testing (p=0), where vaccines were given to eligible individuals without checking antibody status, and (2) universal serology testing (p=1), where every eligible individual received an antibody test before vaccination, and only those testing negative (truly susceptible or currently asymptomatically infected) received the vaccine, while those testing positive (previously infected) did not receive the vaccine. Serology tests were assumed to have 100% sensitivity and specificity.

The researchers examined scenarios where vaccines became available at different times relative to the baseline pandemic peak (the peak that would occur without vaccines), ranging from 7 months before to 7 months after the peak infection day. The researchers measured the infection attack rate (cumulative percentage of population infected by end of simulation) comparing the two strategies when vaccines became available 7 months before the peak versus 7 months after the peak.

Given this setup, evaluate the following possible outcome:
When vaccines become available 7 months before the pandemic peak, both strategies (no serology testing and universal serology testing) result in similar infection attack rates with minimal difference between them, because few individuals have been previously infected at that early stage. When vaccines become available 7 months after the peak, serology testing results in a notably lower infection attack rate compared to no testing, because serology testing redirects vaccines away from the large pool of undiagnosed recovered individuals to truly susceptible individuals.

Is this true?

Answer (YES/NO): NO